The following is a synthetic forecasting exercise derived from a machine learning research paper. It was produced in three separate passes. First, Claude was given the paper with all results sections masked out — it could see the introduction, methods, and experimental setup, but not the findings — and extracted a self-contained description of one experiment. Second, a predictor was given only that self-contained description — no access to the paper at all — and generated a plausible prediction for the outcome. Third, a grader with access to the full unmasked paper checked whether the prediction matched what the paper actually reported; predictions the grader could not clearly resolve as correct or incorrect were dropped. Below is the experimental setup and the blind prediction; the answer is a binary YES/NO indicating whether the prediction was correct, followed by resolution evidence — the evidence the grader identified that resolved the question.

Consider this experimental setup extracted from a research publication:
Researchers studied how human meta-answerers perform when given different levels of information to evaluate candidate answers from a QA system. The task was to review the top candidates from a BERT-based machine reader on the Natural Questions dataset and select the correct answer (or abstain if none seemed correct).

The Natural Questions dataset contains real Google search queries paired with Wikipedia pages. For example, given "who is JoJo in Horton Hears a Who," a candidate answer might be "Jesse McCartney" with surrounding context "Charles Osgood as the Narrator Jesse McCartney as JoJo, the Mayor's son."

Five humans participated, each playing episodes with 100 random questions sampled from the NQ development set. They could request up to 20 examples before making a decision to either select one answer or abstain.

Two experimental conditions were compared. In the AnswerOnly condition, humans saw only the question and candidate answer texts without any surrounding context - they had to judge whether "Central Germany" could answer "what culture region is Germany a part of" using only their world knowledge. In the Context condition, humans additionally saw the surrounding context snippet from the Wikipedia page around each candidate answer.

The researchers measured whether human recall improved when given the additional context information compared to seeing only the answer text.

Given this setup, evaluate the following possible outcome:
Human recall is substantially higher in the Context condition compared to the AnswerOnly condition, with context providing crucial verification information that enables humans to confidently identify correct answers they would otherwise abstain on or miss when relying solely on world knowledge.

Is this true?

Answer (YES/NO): YES